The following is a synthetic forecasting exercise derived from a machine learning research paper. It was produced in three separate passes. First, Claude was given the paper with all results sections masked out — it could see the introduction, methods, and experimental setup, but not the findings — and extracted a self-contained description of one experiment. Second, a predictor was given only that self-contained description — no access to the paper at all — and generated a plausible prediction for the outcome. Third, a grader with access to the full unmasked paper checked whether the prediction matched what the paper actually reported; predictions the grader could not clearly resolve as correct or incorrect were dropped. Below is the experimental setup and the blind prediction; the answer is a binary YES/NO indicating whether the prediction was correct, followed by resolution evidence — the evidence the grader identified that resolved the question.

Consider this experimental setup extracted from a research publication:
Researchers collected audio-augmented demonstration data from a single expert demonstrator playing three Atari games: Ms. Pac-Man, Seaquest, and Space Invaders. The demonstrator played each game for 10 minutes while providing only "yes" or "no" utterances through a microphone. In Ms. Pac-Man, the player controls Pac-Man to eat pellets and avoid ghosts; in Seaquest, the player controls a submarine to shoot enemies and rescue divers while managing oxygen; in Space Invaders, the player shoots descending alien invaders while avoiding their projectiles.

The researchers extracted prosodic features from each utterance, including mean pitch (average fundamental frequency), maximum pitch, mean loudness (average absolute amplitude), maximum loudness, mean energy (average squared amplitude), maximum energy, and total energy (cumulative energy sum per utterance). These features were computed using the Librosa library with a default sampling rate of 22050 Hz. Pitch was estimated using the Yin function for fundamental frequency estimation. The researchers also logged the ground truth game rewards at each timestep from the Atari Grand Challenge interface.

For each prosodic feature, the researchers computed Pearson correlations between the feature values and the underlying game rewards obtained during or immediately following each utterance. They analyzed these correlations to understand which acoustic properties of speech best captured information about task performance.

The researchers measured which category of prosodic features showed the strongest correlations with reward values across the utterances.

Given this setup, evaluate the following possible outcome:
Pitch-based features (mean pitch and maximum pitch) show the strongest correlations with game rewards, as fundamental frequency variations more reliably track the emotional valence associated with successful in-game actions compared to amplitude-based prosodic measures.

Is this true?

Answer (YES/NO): NO